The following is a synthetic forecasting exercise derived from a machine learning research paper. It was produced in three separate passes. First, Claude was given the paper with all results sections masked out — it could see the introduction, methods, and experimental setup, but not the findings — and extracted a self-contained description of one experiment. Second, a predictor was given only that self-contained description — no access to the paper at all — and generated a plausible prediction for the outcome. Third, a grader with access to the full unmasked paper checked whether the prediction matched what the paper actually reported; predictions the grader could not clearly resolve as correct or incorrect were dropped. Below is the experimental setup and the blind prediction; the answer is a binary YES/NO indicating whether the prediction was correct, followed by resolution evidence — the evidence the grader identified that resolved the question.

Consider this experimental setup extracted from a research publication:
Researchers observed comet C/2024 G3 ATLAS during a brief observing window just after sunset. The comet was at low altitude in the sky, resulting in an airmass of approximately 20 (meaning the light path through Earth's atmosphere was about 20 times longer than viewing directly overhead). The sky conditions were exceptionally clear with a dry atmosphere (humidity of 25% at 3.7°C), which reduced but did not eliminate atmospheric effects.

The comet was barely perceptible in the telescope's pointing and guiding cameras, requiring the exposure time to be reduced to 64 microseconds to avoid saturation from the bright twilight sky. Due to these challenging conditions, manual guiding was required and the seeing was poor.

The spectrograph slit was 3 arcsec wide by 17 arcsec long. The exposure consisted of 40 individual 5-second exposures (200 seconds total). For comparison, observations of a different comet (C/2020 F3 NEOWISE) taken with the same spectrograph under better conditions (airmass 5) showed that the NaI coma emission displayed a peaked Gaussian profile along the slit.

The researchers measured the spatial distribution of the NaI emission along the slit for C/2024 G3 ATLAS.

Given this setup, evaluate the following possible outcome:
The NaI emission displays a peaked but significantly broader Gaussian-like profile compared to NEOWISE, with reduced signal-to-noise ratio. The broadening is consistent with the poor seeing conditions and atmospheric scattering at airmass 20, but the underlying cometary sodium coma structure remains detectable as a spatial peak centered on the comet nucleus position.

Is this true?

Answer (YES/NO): NO